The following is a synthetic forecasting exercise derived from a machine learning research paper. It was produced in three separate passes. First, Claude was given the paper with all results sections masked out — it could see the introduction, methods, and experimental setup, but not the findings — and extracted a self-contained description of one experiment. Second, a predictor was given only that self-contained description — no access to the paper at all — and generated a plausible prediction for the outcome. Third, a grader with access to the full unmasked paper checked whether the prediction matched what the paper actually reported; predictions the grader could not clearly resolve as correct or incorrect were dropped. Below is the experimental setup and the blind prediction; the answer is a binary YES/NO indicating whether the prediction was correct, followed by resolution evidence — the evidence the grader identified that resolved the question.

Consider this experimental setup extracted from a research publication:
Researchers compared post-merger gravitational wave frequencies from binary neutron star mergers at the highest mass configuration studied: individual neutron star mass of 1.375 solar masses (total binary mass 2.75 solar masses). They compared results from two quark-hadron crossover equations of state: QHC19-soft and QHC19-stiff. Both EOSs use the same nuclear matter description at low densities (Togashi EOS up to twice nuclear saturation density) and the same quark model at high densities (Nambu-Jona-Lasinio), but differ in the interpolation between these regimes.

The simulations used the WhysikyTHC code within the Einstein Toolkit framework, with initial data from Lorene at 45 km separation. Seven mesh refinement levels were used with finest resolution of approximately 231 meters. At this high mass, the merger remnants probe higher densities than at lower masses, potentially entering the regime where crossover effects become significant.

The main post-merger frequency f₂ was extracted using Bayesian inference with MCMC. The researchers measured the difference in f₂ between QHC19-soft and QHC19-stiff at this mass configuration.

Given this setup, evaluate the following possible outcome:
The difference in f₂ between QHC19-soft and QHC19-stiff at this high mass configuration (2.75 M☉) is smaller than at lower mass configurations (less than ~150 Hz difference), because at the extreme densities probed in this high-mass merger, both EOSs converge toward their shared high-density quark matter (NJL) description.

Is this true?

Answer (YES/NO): NO